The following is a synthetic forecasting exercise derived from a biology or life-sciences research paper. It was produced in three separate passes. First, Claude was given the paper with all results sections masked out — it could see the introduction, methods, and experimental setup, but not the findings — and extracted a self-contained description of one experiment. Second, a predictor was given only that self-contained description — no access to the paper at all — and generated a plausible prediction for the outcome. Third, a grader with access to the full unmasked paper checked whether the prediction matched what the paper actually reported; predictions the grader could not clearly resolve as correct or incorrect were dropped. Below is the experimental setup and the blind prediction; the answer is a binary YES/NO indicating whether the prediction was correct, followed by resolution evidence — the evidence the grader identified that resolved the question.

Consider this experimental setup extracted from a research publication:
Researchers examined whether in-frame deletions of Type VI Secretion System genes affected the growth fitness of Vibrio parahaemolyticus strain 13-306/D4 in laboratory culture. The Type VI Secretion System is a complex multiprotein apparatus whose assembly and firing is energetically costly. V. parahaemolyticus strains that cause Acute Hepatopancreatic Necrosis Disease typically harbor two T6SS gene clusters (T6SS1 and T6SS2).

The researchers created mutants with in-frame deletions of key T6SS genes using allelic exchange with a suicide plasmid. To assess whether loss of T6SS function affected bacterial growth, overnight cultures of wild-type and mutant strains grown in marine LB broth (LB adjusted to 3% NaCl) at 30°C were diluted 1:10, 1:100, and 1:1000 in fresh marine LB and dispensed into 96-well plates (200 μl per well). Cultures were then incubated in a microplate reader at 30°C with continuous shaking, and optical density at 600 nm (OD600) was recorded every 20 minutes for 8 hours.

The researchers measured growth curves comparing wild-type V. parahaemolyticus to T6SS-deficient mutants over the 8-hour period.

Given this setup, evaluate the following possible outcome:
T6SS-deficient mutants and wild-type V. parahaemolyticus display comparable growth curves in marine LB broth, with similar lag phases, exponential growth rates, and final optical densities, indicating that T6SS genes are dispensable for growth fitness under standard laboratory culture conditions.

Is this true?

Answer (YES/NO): YES